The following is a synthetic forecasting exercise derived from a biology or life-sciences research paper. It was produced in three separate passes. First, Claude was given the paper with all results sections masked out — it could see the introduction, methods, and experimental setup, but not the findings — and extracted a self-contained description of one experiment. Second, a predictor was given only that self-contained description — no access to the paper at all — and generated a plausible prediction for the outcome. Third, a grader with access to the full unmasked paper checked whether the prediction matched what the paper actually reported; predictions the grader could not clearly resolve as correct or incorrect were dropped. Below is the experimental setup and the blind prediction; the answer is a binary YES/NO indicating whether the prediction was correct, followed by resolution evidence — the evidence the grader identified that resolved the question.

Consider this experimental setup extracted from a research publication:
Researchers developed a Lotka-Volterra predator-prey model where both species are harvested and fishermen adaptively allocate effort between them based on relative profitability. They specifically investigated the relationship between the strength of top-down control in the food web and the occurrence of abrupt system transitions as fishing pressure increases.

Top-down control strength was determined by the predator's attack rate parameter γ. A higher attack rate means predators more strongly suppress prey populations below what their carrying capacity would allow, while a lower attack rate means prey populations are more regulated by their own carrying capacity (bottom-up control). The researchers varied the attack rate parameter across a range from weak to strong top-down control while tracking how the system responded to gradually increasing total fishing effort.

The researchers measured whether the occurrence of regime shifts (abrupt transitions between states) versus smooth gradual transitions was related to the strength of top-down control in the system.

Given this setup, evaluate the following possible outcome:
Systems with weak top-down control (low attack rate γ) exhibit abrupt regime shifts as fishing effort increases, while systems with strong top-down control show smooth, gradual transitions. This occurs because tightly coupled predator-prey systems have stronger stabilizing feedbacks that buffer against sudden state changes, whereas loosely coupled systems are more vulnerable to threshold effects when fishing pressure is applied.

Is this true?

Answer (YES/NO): NO